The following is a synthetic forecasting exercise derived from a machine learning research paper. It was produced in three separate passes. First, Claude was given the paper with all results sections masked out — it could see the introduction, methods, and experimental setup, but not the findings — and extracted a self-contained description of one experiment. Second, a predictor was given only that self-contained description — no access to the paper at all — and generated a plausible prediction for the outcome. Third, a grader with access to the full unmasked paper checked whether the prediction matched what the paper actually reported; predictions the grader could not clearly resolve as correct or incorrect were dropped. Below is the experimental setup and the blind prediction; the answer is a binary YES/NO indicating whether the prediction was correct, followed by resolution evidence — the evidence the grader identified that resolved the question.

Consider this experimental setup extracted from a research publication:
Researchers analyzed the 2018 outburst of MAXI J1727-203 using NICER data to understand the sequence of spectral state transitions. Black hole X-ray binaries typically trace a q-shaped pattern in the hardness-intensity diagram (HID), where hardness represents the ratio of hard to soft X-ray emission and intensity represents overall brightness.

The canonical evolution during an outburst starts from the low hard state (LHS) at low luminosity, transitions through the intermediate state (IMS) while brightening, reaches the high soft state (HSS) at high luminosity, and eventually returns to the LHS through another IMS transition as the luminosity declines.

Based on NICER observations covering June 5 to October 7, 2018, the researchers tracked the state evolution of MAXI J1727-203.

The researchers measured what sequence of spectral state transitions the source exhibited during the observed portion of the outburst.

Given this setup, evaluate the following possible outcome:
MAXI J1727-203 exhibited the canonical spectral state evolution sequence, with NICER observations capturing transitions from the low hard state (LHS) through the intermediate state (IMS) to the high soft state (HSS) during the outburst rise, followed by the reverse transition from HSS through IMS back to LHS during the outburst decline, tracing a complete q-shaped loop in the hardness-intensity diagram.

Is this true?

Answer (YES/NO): NO